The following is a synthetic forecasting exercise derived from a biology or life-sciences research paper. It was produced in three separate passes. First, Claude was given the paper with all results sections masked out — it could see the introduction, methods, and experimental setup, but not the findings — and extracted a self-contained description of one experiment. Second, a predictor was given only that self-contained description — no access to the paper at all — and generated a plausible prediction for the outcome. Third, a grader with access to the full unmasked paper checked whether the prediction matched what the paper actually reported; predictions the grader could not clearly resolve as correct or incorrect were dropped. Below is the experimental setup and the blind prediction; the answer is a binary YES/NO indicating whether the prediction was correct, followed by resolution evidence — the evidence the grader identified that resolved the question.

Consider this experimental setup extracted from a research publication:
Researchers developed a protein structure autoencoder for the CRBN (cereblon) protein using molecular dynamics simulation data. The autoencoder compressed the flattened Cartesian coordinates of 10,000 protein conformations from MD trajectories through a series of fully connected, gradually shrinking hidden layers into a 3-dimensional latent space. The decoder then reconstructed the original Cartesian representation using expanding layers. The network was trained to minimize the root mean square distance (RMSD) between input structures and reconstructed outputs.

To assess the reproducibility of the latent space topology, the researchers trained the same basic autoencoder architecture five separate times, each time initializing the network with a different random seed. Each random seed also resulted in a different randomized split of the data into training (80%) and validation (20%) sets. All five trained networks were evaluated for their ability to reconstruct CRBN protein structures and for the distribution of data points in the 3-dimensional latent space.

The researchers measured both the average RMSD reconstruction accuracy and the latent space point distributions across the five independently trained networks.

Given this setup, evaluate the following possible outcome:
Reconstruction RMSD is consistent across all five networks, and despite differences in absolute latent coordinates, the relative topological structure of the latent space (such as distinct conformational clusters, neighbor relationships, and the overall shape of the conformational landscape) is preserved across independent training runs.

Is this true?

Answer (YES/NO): NO